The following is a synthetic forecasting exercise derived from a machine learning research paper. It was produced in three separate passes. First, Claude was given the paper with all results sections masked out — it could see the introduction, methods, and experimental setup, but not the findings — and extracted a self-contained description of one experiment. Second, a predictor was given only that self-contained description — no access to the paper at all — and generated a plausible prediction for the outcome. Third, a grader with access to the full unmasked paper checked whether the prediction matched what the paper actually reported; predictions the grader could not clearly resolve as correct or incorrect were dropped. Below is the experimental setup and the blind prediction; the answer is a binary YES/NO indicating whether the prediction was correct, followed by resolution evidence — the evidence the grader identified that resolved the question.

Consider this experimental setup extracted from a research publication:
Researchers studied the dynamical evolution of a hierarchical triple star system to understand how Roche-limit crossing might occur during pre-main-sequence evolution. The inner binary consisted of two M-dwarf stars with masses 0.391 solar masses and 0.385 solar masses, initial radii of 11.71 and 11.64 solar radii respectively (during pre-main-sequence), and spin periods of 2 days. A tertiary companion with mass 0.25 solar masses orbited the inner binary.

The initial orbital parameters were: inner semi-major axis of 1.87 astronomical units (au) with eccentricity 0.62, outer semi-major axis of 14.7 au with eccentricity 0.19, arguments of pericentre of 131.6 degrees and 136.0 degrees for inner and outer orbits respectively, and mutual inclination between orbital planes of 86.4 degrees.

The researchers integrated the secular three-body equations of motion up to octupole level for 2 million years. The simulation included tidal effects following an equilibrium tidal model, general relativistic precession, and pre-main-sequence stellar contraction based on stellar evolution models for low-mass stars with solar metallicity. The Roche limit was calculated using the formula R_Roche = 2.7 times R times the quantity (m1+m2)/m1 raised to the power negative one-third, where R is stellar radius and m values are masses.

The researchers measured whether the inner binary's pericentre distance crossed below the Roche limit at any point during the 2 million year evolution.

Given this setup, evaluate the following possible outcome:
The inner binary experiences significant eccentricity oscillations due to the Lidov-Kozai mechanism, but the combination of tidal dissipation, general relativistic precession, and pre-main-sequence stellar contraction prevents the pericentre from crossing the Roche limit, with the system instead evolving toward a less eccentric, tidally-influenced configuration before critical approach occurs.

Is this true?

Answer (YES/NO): NO